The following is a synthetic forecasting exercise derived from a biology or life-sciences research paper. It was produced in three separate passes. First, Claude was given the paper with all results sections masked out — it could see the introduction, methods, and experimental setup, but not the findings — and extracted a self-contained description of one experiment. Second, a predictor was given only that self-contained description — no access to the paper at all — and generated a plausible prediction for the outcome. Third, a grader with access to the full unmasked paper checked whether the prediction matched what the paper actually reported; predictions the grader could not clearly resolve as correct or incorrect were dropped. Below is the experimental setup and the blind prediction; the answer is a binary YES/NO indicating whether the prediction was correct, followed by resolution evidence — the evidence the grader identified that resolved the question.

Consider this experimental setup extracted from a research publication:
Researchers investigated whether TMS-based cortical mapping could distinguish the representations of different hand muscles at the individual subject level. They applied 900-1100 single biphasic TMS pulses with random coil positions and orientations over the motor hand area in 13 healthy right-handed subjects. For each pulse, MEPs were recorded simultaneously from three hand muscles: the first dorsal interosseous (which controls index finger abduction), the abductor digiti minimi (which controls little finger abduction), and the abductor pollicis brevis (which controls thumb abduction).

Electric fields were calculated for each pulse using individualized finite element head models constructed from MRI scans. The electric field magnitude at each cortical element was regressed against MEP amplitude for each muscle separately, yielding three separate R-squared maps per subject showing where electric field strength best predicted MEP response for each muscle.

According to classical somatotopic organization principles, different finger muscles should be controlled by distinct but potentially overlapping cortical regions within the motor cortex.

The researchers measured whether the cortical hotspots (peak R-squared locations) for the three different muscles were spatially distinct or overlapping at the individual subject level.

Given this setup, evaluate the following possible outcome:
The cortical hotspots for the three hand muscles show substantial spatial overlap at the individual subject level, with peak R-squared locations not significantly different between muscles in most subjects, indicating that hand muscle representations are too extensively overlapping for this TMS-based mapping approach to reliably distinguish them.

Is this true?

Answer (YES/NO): NO